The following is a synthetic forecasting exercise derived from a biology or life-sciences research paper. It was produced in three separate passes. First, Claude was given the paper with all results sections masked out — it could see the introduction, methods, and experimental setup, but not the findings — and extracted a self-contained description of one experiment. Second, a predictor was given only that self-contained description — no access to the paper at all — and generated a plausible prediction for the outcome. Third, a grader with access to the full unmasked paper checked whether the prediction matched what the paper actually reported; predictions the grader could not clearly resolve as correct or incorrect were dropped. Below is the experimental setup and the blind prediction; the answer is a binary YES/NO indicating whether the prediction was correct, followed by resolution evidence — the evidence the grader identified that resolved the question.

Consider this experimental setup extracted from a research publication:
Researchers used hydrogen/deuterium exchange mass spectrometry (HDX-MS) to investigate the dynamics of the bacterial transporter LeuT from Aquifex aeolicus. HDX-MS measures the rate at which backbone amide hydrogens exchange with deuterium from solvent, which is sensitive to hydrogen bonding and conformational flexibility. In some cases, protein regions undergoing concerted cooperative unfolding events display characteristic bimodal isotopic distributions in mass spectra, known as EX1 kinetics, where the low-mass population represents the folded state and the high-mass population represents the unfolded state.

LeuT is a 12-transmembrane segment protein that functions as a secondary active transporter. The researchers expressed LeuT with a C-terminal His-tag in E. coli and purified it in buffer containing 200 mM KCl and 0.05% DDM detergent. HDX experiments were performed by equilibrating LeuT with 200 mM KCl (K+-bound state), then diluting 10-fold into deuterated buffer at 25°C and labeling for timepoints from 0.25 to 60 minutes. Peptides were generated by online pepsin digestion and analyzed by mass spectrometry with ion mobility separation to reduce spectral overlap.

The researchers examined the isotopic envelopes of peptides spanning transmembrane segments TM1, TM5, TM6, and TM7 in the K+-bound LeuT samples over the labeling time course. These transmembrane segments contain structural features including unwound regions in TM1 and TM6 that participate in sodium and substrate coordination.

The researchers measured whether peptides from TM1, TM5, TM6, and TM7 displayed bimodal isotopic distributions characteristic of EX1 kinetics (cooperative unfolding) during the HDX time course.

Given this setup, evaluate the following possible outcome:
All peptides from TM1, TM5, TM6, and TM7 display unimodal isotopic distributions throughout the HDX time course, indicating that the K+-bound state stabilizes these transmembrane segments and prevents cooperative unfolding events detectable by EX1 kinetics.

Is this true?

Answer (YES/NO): NO